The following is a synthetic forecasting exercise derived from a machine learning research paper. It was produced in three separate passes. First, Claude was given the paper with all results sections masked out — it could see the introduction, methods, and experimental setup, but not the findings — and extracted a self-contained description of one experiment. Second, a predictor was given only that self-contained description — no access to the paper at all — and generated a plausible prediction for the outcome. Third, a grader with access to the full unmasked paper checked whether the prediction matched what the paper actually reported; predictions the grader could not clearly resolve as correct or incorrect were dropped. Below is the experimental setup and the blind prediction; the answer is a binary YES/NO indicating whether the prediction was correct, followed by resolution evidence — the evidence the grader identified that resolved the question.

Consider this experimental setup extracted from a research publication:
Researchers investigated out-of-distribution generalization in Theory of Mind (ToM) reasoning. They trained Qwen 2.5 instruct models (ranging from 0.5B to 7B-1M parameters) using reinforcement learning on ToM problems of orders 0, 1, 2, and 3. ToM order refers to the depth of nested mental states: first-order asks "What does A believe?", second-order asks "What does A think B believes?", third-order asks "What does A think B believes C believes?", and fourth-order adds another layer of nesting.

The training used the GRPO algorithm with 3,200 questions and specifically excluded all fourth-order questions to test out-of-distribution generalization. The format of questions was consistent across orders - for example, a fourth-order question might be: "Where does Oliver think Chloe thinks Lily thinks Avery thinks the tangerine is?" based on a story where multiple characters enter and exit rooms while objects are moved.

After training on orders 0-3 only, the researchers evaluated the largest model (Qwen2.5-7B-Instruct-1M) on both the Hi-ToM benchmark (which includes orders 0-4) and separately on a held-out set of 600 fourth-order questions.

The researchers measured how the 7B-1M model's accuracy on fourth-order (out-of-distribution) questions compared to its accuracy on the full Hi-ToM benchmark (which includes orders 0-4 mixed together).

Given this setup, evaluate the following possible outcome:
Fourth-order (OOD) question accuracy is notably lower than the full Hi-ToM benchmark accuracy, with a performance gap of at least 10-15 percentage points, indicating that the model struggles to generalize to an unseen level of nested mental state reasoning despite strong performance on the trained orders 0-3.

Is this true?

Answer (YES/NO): NO